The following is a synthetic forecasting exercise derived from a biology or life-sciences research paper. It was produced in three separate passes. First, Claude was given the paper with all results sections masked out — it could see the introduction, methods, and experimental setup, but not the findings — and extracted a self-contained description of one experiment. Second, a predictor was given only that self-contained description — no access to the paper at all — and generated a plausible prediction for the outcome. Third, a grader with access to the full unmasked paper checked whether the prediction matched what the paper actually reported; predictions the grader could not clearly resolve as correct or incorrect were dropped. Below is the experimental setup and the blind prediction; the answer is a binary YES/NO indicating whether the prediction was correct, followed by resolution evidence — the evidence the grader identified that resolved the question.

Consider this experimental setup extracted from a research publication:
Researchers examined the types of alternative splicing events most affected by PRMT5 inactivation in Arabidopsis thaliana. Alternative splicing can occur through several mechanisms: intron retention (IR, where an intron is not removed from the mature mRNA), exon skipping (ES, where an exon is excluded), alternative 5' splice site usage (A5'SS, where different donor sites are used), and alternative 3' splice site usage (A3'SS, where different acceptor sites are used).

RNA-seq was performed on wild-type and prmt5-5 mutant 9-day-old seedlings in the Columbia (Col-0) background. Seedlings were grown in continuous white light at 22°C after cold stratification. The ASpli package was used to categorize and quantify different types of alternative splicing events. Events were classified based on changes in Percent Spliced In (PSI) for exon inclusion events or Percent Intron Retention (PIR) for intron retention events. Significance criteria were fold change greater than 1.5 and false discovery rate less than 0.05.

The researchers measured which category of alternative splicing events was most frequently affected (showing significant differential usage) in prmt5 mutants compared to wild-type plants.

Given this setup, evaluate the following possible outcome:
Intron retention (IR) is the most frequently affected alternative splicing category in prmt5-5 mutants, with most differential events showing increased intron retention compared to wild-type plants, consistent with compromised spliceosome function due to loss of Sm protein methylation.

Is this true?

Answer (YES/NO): YES